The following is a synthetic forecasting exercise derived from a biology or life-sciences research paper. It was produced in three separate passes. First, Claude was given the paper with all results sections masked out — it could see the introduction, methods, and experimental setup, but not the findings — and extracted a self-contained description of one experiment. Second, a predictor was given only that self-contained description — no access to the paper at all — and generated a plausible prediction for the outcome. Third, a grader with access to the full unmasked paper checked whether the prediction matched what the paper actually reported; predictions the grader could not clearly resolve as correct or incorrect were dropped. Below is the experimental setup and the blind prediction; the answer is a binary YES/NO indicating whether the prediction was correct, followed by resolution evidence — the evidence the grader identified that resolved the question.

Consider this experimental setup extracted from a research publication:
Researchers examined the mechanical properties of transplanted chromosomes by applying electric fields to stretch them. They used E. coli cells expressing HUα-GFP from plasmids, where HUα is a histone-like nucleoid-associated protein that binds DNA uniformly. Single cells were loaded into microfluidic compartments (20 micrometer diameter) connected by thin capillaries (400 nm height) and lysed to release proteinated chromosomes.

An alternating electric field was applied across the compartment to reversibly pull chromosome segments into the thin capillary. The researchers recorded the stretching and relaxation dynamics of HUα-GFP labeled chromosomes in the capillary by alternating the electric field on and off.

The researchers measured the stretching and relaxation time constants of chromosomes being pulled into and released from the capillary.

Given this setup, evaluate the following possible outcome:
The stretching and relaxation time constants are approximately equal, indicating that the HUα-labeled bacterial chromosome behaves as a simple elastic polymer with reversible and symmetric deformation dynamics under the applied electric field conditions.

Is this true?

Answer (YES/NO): YES